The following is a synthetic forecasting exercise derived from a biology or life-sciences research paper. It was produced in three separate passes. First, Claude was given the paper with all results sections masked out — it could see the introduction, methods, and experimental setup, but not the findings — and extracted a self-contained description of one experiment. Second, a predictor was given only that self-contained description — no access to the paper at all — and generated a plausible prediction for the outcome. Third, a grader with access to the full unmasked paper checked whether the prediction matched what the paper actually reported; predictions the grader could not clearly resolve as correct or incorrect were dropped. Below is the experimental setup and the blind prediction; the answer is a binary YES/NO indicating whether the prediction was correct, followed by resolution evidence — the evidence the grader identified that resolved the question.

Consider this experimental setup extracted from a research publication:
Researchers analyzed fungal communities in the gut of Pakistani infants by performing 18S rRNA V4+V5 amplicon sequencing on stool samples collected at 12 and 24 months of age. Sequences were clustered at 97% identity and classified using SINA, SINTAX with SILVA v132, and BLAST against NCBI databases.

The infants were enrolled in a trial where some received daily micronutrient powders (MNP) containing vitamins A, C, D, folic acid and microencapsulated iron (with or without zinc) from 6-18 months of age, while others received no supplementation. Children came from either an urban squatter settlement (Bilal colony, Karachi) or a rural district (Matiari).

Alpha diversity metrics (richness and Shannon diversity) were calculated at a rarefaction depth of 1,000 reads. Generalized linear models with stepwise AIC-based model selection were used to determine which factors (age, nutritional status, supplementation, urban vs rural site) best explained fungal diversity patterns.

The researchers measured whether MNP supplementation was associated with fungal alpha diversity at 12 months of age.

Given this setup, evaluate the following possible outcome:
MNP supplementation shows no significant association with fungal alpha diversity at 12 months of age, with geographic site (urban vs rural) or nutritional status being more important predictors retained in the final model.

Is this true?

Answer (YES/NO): NO